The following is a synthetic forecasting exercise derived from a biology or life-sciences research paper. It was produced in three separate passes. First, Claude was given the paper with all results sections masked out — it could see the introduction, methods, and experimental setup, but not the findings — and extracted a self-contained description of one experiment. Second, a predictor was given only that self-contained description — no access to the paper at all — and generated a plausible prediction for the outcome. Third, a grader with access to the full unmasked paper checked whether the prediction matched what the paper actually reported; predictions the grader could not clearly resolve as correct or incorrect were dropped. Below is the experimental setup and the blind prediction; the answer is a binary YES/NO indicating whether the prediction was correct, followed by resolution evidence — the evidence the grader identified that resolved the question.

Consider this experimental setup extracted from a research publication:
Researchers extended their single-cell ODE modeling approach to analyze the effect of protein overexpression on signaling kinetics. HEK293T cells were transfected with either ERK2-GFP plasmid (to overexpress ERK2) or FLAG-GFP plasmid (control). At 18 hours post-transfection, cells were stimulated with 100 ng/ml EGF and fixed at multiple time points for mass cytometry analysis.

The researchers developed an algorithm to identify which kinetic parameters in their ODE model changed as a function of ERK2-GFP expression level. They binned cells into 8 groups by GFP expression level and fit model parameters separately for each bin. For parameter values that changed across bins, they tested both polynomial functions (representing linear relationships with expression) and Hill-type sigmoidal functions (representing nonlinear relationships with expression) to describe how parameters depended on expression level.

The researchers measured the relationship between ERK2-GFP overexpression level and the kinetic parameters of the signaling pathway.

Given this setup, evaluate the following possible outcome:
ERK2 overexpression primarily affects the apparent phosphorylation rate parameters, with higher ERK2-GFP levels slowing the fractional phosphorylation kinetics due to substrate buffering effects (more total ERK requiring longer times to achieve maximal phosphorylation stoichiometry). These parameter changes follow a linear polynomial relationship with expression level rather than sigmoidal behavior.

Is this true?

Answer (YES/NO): NO